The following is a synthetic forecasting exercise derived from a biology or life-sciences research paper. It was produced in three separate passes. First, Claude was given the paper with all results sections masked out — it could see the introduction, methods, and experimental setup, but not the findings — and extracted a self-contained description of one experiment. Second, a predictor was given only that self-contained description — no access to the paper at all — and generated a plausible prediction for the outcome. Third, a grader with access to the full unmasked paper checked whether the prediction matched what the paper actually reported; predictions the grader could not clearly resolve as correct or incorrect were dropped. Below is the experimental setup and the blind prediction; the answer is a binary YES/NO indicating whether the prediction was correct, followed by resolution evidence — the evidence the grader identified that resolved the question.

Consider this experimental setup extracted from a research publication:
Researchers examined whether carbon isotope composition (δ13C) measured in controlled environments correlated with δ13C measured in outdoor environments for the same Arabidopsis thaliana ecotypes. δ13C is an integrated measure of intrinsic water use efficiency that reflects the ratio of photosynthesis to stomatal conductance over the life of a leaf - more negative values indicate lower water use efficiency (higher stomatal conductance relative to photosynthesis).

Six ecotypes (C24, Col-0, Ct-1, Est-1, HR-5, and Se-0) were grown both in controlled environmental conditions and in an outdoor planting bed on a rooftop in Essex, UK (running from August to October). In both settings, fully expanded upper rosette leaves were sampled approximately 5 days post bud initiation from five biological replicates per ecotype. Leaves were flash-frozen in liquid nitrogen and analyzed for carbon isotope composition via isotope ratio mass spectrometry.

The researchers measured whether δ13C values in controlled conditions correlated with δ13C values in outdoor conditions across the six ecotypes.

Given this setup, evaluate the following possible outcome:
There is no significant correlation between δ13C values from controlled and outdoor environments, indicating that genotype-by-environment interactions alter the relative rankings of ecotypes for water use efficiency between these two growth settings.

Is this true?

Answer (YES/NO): NO